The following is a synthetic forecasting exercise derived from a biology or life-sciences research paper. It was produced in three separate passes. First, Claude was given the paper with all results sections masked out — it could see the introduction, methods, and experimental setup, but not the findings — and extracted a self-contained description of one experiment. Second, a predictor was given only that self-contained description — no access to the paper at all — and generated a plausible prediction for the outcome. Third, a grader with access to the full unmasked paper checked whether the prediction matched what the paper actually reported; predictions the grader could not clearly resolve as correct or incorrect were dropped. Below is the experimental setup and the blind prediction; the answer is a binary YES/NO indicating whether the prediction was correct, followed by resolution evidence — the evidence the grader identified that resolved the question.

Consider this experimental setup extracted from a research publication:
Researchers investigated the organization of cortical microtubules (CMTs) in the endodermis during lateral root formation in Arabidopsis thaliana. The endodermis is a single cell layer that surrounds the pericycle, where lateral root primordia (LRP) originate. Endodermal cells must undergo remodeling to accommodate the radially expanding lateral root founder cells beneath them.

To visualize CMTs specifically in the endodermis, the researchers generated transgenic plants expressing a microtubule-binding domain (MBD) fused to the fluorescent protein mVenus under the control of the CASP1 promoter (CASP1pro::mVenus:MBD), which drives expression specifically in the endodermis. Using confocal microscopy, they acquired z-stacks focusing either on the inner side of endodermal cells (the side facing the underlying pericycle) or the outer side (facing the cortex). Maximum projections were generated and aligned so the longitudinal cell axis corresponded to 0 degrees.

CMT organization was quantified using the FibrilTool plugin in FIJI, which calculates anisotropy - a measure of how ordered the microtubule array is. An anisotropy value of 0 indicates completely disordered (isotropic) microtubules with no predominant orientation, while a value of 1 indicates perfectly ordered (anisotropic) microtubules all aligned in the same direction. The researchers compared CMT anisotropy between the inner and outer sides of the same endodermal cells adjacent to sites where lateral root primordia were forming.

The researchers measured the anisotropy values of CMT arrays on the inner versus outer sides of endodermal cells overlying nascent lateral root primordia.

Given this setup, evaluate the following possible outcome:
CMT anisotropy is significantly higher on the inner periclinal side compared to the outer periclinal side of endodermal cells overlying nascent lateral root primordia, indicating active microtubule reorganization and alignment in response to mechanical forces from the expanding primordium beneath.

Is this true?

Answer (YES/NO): NO